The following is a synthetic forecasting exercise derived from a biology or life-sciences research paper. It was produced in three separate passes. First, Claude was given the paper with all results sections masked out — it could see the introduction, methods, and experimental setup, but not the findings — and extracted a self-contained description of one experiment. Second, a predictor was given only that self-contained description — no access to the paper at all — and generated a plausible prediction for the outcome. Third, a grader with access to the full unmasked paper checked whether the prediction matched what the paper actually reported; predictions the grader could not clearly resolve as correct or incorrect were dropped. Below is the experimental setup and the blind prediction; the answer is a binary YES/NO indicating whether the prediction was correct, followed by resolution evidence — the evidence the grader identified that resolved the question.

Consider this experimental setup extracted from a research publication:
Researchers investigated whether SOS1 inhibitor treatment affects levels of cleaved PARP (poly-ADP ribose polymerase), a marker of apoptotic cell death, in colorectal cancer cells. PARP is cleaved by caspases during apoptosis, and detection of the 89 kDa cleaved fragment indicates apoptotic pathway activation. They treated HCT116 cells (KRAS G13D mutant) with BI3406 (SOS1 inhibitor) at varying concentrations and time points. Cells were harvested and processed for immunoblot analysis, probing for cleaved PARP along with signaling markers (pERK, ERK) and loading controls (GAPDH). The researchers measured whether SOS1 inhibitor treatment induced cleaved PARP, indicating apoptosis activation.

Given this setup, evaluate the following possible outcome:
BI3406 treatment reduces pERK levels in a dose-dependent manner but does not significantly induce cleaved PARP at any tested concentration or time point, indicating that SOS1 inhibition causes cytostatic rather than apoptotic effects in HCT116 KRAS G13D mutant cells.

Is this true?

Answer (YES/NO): YES